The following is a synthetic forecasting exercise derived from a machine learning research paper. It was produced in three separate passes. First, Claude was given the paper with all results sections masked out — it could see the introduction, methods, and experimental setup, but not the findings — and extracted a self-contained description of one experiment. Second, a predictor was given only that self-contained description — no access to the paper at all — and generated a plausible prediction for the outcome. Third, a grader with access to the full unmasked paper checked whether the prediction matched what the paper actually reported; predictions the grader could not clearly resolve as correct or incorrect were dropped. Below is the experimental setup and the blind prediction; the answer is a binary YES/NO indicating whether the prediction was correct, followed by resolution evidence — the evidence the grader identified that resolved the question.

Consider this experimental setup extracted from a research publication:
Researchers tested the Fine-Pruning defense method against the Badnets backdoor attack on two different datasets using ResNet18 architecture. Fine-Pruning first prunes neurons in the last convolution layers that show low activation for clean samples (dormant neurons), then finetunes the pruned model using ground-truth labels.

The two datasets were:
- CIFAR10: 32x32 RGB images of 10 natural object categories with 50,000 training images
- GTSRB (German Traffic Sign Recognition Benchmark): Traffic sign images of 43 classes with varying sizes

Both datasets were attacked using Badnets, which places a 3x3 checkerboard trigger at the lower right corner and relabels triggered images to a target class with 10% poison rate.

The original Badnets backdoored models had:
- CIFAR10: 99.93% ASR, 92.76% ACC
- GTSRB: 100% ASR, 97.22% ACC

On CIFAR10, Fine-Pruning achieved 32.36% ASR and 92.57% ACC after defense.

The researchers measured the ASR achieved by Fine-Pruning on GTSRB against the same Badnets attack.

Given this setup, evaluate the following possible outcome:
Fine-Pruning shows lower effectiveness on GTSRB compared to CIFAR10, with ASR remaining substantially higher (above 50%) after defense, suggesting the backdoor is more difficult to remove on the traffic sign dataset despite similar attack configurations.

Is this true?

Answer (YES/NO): YES